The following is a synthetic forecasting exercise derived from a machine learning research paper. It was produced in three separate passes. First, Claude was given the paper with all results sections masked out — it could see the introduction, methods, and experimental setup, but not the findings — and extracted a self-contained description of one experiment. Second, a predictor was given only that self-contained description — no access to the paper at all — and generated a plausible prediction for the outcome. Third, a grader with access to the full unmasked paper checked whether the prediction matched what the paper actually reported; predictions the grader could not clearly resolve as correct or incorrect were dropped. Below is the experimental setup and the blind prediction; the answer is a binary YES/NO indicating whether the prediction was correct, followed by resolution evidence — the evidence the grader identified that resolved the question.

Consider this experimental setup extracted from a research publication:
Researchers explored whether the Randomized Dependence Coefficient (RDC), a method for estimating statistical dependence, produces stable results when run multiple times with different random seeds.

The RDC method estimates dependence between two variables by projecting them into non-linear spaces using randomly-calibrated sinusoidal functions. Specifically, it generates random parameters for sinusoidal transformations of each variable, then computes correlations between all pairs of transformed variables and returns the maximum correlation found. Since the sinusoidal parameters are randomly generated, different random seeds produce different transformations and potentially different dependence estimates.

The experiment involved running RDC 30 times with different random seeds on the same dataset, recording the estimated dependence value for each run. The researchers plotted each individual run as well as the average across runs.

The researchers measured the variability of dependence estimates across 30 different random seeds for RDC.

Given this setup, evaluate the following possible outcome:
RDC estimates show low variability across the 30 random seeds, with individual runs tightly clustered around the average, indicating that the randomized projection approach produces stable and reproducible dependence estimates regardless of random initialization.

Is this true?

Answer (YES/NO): NO